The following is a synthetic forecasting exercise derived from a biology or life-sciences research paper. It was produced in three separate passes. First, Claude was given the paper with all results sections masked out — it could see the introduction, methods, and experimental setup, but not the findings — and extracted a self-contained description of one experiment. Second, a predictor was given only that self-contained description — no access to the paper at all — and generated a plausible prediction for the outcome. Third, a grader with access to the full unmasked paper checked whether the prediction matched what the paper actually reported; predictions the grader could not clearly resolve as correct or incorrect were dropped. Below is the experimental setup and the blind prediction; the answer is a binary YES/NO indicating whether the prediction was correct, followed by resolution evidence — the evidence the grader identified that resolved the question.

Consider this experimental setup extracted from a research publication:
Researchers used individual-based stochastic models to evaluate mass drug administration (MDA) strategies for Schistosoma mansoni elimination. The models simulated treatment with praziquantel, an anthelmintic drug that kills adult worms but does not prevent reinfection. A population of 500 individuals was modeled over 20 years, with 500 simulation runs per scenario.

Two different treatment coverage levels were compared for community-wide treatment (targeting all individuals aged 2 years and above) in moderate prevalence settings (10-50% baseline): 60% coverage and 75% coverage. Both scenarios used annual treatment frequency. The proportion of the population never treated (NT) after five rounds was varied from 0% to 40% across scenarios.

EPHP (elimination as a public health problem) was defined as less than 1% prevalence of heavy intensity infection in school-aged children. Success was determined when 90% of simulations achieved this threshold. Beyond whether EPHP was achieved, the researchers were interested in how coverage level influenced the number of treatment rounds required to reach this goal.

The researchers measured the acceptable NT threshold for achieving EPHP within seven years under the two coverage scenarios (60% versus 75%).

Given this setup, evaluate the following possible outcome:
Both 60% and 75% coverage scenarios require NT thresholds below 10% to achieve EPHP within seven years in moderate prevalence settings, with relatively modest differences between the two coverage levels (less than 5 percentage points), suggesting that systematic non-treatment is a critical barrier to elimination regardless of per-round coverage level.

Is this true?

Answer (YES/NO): NO